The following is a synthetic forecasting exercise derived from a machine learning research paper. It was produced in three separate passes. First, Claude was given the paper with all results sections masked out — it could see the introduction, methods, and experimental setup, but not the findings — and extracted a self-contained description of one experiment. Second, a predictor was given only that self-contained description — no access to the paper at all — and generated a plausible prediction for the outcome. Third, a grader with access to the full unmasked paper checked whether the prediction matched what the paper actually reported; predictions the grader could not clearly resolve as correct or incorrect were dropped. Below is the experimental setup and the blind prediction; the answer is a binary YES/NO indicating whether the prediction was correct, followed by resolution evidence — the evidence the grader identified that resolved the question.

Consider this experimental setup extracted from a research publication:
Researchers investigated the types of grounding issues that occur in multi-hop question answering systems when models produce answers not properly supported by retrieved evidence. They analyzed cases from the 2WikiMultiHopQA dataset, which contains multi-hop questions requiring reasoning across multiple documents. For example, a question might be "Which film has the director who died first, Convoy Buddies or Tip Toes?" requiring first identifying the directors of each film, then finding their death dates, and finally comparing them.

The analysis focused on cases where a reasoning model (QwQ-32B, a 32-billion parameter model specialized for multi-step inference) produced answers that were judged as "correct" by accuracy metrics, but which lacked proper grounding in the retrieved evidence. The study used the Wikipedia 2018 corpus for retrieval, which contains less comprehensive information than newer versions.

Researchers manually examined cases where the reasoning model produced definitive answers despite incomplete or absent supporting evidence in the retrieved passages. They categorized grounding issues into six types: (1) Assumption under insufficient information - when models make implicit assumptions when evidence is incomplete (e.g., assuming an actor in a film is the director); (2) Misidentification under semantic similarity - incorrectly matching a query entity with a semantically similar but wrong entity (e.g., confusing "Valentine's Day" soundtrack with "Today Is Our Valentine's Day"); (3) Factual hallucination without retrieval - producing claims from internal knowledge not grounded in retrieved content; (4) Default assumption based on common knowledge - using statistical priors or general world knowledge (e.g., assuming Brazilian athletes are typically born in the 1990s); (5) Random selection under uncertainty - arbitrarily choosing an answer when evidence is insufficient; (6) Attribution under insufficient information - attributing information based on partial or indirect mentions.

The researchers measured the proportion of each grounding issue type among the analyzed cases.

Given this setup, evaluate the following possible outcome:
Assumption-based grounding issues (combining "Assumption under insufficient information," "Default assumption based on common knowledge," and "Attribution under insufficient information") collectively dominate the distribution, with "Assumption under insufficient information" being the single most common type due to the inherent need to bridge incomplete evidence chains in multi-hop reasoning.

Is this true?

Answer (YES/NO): YES